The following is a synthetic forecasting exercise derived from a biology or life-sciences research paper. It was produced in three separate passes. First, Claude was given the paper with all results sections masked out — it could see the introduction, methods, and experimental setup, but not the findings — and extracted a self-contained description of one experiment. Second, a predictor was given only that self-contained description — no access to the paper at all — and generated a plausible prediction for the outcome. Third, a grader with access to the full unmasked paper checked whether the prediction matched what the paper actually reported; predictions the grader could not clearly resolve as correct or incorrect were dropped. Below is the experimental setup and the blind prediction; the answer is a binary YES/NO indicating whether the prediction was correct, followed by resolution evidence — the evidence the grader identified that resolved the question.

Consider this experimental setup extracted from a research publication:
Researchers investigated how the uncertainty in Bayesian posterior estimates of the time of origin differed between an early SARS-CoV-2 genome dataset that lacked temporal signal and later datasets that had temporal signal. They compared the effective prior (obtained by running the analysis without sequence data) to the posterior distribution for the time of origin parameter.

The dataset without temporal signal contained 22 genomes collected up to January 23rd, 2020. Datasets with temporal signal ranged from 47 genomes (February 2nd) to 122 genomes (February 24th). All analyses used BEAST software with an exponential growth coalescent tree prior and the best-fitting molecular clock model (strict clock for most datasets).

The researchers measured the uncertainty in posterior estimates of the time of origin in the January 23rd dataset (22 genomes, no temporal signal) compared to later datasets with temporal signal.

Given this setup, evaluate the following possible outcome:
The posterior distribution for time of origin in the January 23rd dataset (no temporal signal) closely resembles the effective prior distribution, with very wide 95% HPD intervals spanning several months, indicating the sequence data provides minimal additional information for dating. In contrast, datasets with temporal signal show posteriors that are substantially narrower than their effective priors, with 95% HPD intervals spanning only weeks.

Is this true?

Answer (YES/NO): NO